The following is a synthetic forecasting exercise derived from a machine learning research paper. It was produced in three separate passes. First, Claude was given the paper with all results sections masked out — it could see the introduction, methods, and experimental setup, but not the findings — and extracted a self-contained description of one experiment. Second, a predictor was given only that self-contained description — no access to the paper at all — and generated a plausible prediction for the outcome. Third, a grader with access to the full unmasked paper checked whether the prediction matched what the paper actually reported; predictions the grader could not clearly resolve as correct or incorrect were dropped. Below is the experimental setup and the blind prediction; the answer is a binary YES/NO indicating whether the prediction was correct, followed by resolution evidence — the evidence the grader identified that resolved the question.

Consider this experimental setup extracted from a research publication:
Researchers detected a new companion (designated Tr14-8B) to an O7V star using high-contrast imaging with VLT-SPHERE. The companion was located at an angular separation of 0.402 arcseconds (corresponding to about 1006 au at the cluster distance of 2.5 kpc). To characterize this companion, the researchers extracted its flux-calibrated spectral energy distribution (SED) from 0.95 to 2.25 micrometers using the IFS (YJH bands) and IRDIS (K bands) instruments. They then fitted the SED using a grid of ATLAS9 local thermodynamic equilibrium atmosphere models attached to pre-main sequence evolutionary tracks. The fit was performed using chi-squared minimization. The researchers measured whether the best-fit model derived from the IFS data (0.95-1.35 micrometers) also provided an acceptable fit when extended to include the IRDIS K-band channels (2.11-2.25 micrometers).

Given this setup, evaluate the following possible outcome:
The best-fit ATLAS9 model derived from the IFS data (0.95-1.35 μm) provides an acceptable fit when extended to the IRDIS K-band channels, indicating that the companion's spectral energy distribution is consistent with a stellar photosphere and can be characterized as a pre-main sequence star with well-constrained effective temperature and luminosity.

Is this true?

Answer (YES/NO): NO